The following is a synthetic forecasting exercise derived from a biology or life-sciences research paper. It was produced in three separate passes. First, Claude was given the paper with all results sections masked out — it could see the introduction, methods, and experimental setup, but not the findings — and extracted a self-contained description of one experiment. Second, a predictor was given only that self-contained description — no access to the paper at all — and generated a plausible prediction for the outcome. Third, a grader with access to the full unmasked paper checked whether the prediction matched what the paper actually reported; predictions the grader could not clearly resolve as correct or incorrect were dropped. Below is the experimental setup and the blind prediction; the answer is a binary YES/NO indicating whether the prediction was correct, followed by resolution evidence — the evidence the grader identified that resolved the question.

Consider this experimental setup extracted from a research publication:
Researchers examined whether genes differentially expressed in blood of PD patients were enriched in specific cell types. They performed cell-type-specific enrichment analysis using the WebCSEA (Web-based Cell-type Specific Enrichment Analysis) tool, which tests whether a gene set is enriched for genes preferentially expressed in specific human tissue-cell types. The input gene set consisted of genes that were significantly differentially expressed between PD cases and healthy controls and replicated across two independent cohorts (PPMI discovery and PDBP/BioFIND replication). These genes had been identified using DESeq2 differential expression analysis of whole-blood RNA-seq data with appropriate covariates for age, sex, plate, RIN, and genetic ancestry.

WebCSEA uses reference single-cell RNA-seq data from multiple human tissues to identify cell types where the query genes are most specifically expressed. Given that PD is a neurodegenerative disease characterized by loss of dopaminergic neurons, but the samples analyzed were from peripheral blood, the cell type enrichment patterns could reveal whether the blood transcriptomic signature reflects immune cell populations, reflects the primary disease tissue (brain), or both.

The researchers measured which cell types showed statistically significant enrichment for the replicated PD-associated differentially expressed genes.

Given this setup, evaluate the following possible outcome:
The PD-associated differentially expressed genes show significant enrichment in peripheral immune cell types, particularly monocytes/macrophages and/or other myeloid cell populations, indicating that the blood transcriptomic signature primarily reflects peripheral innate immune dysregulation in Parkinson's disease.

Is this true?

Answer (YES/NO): NO